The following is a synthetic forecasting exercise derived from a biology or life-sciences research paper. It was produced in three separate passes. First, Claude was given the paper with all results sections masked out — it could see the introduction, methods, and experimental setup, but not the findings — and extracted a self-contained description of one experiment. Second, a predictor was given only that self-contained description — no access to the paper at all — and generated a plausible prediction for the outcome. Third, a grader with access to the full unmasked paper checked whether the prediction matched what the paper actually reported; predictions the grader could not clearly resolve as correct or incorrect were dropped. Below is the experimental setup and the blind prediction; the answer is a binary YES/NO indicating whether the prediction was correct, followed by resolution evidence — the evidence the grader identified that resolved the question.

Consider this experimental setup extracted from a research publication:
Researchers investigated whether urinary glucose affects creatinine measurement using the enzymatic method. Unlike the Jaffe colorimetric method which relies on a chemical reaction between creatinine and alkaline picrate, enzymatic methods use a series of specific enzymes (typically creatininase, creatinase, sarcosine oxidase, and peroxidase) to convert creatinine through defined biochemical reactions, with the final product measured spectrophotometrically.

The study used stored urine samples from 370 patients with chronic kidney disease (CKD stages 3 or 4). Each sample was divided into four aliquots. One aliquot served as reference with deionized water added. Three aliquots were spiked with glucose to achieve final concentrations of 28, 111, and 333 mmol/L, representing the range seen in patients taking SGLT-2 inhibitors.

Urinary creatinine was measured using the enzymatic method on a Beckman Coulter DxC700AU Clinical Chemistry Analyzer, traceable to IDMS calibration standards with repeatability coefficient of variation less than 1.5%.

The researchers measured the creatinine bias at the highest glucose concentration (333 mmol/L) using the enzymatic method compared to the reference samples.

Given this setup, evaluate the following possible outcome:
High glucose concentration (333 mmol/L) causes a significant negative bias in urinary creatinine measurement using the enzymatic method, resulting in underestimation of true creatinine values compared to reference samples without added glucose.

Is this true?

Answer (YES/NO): NO